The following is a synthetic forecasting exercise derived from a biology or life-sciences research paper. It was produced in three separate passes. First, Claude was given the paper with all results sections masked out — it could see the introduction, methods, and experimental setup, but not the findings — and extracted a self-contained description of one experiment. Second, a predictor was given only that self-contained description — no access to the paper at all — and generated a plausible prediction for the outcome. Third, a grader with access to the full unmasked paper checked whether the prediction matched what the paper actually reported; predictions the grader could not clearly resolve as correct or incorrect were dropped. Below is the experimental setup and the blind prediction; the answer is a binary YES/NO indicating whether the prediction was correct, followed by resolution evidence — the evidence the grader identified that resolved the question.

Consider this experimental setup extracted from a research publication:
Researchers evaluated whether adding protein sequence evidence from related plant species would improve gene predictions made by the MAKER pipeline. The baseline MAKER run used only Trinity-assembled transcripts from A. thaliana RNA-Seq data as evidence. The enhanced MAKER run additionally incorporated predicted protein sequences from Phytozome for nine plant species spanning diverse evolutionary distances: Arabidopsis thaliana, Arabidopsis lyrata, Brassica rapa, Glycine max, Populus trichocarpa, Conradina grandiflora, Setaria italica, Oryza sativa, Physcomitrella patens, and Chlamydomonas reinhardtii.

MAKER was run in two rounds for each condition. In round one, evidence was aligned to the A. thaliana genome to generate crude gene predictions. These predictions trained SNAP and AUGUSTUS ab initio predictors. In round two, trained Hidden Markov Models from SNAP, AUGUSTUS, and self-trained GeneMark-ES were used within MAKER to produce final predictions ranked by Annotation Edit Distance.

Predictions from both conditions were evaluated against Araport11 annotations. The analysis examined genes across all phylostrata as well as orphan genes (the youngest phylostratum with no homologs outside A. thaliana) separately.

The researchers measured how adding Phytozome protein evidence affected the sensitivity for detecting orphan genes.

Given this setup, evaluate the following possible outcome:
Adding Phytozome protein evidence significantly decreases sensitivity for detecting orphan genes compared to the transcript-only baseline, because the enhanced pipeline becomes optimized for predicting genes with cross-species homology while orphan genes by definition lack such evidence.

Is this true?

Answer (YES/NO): NO